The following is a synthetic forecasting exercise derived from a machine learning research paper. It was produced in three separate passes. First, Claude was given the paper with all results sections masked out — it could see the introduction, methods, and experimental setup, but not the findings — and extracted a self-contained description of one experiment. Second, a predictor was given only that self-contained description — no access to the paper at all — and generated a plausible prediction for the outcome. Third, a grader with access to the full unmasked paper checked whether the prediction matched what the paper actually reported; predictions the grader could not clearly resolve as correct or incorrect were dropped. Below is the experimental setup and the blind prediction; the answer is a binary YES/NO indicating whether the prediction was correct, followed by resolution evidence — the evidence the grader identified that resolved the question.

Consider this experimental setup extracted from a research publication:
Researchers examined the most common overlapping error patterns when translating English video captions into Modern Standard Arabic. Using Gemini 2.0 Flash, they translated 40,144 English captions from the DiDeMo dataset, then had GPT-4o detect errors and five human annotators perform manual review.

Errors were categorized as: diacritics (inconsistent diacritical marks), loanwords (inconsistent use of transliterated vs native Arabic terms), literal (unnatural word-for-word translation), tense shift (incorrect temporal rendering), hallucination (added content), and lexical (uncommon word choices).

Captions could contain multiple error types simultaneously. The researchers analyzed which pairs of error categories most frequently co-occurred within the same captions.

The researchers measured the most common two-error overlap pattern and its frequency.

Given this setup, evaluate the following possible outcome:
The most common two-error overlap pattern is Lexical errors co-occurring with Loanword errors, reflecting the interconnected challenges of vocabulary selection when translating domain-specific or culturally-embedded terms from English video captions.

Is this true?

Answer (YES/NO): NO